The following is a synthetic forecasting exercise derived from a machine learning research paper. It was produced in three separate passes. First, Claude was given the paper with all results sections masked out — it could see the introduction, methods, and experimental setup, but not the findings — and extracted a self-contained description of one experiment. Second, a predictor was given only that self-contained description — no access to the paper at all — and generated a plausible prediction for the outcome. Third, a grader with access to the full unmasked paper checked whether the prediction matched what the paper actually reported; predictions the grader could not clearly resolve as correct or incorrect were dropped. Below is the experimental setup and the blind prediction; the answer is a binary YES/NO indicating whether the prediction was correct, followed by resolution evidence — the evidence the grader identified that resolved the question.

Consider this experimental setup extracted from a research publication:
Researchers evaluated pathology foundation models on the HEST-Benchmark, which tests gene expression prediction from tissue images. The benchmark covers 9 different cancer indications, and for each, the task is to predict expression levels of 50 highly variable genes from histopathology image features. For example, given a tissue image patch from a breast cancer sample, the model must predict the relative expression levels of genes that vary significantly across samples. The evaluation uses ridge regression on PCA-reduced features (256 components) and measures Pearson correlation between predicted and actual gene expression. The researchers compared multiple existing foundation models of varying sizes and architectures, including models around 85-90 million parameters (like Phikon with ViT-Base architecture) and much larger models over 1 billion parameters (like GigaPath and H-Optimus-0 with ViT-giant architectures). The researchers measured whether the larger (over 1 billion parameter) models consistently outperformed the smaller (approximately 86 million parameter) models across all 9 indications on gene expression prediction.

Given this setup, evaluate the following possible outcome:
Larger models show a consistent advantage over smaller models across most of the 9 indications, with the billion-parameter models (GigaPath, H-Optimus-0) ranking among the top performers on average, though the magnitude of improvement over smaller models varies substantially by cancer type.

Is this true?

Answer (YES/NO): NO